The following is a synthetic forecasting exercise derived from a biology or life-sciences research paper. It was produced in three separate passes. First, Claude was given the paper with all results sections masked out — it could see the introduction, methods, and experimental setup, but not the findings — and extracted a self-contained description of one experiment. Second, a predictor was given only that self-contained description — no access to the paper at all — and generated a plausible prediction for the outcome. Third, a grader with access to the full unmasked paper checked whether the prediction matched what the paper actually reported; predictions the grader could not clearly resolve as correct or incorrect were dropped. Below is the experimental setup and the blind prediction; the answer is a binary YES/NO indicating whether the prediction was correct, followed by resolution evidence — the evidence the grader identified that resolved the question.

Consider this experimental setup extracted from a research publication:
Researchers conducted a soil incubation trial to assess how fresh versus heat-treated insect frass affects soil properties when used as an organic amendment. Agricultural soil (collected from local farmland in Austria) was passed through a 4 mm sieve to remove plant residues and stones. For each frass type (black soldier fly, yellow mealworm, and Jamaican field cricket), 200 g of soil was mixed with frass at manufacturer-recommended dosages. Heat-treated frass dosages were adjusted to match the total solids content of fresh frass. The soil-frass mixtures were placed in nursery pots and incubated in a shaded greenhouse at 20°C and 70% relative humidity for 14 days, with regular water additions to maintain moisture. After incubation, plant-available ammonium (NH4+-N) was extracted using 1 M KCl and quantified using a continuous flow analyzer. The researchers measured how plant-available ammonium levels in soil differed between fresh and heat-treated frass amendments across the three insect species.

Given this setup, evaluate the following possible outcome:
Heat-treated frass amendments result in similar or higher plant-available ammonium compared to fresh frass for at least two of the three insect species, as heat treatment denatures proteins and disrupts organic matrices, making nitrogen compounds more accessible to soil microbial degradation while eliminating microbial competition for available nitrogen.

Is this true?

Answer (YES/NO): YES